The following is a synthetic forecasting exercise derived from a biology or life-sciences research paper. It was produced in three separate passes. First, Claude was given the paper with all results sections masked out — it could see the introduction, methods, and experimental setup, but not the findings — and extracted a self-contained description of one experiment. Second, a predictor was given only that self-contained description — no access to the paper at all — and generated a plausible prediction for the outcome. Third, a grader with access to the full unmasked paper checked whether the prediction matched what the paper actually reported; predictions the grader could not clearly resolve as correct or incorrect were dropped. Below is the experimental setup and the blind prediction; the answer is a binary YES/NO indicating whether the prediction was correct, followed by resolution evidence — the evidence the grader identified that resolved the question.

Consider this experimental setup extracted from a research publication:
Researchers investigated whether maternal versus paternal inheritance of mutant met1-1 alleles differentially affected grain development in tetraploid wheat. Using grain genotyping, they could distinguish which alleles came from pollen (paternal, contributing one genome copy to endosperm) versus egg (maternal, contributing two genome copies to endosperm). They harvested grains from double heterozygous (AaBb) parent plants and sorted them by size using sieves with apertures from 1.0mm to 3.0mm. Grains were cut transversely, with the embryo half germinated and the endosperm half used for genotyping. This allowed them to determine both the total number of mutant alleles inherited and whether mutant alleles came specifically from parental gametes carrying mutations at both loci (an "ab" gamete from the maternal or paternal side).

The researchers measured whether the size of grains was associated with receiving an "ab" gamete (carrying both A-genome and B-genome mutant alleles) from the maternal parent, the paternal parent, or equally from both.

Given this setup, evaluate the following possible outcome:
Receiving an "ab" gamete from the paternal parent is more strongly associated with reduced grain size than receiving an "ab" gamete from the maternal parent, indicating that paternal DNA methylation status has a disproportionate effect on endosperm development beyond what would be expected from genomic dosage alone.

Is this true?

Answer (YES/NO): NO